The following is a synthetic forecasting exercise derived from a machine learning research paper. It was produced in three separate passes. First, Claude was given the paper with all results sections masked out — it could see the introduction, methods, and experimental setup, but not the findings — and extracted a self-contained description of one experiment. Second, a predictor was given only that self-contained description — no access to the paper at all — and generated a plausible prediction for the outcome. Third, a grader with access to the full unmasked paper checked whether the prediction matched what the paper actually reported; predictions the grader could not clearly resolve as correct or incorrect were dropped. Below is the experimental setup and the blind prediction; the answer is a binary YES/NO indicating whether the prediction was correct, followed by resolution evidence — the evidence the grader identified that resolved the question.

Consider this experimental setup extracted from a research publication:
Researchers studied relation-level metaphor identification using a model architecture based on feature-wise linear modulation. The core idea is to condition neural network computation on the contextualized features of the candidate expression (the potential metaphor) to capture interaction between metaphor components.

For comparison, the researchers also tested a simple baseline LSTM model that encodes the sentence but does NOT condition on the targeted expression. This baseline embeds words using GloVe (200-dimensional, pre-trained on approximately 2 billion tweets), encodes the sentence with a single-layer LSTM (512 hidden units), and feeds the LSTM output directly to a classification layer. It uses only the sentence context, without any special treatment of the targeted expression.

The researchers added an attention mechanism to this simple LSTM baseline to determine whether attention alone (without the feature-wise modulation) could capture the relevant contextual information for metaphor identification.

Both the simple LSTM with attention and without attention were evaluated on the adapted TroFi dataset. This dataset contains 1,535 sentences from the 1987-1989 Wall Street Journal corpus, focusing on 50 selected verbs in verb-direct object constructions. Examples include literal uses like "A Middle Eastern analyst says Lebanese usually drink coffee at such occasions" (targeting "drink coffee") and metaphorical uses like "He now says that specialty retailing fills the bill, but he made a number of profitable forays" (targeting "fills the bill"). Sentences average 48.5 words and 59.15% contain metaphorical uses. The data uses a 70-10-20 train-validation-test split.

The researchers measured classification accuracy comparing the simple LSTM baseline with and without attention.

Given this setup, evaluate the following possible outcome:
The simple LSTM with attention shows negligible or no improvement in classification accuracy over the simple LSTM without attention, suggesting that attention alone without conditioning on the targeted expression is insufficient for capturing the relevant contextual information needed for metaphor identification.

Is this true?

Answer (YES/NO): NO